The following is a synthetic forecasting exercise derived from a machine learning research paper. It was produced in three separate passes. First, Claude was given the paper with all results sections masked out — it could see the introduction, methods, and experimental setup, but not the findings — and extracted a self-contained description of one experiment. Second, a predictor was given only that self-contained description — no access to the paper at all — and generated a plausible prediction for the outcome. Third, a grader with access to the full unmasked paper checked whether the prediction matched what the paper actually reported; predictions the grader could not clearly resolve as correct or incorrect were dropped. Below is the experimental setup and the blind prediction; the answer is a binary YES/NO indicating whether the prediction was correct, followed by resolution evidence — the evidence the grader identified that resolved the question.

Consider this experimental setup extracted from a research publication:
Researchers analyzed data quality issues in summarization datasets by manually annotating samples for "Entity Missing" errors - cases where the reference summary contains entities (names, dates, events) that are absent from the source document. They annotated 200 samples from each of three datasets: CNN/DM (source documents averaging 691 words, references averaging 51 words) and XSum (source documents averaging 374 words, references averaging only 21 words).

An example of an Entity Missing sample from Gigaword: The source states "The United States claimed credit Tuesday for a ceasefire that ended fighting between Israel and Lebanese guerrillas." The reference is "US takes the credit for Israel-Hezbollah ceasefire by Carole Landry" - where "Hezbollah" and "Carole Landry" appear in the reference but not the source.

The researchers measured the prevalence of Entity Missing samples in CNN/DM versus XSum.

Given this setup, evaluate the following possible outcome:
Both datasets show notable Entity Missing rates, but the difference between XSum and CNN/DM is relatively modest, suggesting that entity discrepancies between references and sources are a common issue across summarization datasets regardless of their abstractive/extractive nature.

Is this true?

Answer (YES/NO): NO